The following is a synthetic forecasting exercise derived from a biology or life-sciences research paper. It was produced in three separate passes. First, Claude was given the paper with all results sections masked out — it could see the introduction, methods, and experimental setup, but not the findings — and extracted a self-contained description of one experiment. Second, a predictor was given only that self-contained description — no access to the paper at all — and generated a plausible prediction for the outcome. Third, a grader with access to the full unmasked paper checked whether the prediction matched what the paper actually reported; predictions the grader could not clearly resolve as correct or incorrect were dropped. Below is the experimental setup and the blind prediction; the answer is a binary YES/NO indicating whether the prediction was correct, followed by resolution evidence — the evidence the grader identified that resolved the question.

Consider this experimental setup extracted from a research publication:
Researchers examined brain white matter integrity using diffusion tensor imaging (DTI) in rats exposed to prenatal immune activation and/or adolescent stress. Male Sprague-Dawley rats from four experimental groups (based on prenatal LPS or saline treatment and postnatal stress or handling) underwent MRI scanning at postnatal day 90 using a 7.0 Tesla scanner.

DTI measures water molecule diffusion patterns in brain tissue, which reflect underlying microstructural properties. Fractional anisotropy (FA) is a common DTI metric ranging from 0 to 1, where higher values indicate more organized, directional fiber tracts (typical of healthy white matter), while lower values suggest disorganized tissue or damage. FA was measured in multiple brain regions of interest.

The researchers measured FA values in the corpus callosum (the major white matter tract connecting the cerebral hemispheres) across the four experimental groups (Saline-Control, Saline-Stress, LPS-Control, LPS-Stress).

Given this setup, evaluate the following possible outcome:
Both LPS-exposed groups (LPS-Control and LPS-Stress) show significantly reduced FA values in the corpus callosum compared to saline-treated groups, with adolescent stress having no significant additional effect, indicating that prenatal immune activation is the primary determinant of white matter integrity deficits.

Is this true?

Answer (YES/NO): NO